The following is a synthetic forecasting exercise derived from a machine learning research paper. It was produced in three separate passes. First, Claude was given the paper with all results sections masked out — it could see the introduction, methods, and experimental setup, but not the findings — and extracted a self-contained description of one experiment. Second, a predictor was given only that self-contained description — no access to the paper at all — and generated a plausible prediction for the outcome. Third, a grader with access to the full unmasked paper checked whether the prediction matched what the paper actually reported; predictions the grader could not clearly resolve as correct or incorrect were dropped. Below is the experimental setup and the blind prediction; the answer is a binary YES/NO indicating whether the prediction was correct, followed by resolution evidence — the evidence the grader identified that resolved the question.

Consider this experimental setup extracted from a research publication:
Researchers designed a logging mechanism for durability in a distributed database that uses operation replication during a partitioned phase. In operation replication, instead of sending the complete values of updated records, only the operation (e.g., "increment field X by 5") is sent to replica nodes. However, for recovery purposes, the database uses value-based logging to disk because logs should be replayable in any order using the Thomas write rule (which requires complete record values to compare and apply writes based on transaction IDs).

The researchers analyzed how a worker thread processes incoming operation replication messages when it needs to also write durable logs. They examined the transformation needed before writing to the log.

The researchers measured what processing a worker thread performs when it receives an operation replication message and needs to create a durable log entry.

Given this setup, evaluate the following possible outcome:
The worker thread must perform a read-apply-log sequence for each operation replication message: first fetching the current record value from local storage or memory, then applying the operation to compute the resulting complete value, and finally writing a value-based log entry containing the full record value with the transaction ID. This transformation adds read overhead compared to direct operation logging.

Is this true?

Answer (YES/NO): YES